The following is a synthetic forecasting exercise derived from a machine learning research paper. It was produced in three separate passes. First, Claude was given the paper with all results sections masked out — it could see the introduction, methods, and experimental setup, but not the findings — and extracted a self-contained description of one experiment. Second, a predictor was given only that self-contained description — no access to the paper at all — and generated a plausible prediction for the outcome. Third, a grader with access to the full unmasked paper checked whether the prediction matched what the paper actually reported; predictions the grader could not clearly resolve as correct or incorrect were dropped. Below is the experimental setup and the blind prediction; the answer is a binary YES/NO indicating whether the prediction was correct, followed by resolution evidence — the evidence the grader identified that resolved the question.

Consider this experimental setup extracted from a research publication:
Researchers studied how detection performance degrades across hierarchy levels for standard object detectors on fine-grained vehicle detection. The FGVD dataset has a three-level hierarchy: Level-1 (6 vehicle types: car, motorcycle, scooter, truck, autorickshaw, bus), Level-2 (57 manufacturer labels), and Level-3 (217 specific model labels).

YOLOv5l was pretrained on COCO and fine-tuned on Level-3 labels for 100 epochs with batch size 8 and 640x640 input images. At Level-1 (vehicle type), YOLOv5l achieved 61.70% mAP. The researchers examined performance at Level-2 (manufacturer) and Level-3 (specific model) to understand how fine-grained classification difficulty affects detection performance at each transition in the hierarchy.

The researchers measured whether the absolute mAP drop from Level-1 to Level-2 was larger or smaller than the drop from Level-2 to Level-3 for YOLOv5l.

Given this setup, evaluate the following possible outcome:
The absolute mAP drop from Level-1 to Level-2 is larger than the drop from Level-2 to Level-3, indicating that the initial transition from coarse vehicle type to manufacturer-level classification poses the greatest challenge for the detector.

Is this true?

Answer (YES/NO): YES